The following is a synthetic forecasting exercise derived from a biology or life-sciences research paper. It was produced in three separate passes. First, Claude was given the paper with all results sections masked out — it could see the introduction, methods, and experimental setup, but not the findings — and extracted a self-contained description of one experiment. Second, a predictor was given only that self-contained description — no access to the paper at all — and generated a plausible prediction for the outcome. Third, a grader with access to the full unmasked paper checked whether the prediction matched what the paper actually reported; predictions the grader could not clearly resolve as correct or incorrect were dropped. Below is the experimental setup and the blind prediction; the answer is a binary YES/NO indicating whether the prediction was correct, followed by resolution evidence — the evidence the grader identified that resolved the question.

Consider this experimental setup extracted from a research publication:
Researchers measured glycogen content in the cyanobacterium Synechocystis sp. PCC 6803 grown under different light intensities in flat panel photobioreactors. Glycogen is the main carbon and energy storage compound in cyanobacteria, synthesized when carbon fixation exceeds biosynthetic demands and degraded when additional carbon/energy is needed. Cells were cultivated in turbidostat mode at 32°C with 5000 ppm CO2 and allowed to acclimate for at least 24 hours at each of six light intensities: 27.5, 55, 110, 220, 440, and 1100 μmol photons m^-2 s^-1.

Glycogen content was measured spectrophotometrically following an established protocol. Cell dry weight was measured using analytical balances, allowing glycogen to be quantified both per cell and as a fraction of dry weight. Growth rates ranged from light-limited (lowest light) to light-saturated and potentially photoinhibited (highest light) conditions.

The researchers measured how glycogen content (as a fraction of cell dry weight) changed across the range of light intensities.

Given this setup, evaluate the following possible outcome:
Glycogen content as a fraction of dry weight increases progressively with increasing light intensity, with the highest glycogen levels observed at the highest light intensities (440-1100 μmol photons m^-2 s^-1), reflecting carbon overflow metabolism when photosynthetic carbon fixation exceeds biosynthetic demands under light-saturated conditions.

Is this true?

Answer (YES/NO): YES